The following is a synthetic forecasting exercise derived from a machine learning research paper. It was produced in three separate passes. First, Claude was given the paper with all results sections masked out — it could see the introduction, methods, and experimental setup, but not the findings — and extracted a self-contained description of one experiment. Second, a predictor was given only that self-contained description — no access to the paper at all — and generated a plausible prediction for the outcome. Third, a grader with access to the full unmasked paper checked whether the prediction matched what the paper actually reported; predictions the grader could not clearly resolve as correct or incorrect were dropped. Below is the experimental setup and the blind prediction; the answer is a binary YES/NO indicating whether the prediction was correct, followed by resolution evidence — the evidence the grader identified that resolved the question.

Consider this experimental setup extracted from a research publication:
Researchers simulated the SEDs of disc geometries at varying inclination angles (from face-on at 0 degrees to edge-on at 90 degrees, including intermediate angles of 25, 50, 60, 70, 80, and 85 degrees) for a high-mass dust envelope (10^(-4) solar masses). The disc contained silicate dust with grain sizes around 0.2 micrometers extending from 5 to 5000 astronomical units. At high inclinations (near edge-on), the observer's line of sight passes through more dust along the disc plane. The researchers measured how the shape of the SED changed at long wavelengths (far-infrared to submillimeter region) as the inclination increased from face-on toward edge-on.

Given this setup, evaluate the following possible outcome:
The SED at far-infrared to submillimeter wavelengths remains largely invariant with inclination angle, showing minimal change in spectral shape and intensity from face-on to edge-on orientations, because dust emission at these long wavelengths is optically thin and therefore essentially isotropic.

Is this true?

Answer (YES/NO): NO